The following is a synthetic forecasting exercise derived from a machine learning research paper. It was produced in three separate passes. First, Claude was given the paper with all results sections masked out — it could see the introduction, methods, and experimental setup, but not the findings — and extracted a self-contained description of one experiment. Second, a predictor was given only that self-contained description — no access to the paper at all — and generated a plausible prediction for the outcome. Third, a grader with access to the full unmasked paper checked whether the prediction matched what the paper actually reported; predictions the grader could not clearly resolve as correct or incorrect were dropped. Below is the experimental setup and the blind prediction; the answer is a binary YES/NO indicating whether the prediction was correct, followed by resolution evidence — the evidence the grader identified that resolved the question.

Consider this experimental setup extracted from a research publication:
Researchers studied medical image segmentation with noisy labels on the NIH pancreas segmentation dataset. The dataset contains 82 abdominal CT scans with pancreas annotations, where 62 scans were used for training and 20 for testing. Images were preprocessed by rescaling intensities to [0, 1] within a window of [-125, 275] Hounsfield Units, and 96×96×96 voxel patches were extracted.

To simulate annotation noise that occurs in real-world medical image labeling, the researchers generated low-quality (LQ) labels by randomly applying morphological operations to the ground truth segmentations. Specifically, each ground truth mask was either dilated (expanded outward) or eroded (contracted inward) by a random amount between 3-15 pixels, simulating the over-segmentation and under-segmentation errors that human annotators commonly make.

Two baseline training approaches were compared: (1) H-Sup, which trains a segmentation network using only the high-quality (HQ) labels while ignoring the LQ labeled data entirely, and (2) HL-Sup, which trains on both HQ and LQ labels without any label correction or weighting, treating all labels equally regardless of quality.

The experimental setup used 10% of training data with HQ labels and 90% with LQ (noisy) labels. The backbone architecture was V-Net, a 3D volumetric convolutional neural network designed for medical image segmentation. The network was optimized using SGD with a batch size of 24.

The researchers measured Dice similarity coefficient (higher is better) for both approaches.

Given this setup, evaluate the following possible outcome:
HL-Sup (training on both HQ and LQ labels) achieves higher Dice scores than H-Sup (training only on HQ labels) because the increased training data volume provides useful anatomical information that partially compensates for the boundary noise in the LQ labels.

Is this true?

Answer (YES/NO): NO